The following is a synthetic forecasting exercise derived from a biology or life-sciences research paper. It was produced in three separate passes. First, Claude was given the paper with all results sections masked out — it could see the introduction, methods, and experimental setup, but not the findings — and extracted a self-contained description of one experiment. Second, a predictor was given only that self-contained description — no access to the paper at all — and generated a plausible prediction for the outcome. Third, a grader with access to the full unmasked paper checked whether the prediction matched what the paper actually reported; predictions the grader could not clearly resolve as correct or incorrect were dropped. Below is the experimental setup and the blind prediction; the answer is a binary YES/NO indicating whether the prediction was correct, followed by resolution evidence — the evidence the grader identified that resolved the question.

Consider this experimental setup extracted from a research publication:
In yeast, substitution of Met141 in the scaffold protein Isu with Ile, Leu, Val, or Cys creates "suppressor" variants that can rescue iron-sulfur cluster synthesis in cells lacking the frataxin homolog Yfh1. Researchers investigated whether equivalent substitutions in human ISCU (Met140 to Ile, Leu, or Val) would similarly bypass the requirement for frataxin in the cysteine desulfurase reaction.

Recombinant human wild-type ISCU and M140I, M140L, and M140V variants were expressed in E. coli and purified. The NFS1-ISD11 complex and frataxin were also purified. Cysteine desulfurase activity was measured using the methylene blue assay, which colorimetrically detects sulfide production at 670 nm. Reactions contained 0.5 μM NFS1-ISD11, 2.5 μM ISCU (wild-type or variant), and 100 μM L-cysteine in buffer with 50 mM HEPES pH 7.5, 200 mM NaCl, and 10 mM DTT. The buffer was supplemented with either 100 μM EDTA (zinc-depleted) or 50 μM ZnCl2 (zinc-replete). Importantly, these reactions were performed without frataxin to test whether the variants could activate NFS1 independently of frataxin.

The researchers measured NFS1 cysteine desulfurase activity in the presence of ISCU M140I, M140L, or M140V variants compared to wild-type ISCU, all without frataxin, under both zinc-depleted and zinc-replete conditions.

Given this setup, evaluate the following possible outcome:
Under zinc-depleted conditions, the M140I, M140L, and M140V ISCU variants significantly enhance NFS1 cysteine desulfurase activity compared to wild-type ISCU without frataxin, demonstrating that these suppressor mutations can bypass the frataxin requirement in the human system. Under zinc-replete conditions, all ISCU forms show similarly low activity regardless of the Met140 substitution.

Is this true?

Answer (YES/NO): NO